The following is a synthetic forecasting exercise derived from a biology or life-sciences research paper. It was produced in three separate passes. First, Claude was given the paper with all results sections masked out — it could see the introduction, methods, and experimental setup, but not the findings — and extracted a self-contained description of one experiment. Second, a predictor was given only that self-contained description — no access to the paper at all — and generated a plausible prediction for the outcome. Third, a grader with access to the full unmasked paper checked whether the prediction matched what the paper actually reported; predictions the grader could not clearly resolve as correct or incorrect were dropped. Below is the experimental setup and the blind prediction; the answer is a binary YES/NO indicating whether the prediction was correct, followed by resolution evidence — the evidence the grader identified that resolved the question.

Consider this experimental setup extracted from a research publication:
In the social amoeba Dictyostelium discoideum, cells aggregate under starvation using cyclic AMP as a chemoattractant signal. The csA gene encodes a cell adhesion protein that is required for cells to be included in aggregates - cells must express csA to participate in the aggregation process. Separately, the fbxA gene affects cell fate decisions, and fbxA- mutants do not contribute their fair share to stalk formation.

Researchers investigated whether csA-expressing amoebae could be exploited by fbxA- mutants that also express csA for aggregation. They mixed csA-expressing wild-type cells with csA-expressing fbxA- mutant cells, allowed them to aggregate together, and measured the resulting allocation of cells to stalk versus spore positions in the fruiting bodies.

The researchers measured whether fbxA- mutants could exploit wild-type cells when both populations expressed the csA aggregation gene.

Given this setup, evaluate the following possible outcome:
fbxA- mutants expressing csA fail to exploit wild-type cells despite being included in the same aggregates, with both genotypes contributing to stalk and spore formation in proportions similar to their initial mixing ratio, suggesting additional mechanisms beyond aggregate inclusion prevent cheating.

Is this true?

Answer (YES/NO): NO